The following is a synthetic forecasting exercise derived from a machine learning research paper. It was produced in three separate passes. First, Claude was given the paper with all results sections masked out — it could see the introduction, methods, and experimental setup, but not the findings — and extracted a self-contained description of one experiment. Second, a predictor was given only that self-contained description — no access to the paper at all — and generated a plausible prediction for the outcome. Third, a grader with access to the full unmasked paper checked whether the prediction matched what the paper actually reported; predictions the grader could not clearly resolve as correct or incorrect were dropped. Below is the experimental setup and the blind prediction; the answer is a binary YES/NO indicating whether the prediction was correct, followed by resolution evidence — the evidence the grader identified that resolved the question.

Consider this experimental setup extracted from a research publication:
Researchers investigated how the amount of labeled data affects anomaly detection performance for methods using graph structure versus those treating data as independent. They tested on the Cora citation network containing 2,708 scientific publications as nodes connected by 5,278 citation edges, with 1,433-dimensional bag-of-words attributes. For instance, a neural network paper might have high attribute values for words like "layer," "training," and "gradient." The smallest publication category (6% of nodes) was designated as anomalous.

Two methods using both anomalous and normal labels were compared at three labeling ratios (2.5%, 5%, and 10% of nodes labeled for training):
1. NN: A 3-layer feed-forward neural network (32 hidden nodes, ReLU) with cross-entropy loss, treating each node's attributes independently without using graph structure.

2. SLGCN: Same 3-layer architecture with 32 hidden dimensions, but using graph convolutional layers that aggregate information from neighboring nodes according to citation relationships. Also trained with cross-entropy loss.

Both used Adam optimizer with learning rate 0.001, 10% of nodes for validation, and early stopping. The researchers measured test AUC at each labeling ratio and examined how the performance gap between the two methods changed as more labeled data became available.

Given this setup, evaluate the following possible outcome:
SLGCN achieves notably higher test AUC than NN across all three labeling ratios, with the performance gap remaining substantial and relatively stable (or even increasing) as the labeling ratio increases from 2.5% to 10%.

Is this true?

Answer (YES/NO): NO